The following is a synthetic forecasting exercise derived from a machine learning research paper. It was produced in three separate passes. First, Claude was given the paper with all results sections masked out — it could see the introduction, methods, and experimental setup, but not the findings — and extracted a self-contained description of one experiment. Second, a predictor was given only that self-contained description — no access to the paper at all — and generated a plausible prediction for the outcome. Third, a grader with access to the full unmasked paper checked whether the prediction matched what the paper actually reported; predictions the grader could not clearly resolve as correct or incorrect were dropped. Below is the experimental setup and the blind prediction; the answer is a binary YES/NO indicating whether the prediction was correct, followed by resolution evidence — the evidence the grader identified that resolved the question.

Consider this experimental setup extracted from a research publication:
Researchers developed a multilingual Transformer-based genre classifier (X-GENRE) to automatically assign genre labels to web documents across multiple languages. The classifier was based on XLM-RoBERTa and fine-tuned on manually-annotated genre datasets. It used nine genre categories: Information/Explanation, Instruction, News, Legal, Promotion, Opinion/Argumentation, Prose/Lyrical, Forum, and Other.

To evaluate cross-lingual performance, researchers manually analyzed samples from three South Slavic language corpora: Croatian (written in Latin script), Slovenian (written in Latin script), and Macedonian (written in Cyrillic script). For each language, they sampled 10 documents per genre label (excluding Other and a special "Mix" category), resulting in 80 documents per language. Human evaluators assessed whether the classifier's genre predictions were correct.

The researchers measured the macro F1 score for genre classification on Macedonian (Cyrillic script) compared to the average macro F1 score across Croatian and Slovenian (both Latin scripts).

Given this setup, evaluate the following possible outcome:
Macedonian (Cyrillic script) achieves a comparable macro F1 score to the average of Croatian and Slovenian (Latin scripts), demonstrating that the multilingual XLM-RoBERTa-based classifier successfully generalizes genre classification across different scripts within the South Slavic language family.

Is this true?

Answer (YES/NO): YES